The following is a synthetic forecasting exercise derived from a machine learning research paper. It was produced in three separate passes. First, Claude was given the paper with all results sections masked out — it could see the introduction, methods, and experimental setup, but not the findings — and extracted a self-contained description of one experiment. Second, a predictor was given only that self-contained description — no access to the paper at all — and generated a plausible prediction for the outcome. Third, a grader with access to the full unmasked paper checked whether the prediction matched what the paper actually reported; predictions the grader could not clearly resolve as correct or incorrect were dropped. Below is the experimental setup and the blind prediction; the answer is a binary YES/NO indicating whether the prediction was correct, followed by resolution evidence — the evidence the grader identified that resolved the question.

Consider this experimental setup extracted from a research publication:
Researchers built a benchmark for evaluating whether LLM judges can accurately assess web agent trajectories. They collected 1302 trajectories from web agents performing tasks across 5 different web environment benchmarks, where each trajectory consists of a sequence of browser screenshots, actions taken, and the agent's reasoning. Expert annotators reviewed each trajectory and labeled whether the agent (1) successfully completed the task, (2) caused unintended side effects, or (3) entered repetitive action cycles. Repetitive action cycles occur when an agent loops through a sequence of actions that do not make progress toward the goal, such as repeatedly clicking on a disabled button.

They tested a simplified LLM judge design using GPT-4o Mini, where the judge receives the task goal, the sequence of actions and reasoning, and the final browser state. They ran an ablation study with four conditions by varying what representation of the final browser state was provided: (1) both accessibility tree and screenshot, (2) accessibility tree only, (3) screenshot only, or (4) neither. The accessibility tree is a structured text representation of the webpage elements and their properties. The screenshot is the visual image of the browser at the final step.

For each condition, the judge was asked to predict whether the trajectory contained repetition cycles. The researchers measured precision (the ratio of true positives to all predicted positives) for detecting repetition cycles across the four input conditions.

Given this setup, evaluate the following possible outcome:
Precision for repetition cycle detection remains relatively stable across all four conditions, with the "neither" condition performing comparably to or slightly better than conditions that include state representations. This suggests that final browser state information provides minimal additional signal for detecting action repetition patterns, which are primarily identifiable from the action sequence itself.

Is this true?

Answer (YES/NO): NO